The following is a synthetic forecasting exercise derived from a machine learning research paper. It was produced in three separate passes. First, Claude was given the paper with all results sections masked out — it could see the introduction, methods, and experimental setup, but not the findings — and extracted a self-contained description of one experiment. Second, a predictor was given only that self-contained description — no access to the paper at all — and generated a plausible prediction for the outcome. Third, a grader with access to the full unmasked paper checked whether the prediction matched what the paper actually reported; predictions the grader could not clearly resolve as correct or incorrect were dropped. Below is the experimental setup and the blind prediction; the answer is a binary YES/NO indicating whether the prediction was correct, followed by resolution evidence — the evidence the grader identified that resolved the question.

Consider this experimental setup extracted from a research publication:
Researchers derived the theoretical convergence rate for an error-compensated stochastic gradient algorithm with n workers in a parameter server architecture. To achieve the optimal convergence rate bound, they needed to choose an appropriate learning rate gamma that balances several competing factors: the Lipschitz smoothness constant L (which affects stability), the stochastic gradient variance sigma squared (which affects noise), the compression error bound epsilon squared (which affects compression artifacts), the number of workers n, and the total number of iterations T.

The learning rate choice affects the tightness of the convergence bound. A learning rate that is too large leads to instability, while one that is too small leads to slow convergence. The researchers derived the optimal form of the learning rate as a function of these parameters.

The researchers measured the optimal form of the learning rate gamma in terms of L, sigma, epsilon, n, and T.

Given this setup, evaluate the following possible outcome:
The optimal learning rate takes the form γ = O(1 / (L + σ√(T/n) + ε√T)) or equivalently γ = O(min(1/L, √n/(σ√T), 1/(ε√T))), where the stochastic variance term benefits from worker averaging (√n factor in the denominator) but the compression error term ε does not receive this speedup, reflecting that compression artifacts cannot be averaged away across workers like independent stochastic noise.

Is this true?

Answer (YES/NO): NO